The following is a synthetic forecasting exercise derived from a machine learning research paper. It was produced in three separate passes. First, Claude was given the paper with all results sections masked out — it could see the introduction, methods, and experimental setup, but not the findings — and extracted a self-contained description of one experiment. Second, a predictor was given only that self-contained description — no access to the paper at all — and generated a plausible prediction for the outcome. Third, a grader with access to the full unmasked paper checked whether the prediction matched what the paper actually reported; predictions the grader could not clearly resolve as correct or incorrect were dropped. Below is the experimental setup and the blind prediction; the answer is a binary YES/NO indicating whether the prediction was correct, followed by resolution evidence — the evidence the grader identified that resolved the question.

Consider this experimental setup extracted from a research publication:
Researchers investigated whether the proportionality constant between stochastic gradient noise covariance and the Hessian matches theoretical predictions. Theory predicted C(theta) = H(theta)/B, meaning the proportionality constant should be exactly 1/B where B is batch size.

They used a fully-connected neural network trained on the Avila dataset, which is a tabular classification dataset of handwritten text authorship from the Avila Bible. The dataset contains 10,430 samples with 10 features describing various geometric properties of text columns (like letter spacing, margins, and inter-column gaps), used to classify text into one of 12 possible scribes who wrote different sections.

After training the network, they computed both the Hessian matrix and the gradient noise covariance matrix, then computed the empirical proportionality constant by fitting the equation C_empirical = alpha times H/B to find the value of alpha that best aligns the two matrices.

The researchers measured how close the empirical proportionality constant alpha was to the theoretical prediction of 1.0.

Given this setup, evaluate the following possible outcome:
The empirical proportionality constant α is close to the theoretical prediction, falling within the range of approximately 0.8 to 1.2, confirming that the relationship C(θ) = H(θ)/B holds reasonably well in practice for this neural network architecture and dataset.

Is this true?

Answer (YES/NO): YES